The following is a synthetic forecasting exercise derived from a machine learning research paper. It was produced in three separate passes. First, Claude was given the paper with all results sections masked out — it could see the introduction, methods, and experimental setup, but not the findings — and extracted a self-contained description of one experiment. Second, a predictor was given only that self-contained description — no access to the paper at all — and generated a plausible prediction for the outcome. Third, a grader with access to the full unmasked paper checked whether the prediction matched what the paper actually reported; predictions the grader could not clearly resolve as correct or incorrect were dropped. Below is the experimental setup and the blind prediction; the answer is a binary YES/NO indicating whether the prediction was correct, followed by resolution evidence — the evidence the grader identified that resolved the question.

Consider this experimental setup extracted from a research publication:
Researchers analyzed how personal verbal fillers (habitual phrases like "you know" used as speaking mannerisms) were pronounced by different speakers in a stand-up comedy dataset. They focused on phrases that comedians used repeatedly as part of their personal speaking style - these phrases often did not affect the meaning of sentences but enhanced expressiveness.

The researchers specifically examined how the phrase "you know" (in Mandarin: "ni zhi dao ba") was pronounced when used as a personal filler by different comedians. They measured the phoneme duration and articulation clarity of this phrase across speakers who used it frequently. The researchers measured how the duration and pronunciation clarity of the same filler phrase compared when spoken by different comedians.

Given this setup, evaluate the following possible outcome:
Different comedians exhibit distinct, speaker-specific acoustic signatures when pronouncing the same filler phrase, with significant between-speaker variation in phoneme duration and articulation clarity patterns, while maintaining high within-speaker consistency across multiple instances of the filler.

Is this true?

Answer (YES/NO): NO